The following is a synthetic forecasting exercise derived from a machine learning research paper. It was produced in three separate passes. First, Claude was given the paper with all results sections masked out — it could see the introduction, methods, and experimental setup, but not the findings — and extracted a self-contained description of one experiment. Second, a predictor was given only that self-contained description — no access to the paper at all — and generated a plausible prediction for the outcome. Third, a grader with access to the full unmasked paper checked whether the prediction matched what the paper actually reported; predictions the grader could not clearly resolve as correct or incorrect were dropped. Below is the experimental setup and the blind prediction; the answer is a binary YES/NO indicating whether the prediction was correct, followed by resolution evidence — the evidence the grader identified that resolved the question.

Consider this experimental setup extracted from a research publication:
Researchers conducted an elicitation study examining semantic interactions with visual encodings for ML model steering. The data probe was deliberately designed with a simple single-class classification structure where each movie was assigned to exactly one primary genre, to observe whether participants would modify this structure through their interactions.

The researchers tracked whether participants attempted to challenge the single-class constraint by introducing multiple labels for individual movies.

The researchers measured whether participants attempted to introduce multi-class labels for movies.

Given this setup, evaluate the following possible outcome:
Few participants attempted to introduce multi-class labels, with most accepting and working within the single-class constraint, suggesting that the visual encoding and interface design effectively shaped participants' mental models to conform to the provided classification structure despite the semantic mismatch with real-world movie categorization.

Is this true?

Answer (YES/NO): NO